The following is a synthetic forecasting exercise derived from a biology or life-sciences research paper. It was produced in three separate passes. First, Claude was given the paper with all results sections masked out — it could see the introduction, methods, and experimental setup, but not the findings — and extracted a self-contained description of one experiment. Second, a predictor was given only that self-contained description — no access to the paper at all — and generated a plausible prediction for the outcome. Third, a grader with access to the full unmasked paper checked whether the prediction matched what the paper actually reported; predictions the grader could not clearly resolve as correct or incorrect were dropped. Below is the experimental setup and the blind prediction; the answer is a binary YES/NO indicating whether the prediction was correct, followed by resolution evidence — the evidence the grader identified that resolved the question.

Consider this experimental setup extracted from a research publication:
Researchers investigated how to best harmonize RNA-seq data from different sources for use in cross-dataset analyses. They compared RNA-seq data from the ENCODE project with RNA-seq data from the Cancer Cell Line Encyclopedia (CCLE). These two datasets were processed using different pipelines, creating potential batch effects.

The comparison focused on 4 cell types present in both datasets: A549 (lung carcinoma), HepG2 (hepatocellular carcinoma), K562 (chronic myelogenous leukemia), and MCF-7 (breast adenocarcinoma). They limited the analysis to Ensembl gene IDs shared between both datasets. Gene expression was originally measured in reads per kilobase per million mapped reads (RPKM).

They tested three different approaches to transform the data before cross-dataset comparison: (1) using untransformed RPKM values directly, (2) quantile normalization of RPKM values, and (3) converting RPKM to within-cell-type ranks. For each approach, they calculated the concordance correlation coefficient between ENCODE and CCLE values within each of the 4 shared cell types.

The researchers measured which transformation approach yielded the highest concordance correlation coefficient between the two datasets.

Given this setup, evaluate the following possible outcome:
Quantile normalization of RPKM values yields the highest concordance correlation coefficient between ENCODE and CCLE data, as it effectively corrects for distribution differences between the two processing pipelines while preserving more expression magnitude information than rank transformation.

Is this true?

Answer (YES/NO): NO